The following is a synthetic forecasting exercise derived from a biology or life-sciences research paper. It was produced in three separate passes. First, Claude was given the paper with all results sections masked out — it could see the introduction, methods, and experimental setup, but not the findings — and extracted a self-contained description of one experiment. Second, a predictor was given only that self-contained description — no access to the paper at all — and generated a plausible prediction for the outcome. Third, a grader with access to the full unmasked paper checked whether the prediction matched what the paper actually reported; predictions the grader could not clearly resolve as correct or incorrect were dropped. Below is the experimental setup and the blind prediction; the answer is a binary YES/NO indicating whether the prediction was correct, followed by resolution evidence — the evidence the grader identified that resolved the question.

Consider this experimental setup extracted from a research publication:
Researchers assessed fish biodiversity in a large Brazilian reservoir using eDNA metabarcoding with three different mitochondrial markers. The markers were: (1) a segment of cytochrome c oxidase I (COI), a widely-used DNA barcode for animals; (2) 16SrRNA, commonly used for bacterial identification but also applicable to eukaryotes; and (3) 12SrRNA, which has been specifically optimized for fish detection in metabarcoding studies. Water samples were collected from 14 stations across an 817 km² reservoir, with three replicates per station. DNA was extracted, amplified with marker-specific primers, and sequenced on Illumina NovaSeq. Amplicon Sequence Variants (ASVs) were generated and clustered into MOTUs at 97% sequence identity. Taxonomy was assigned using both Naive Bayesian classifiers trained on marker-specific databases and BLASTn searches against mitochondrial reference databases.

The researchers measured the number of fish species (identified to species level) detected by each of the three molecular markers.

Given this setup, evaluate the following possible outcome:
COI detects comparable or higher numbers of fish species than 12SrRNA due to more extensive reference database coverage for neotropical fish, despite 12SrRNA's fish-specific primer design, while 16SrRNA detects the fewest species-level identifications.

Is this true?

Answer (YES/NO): YES